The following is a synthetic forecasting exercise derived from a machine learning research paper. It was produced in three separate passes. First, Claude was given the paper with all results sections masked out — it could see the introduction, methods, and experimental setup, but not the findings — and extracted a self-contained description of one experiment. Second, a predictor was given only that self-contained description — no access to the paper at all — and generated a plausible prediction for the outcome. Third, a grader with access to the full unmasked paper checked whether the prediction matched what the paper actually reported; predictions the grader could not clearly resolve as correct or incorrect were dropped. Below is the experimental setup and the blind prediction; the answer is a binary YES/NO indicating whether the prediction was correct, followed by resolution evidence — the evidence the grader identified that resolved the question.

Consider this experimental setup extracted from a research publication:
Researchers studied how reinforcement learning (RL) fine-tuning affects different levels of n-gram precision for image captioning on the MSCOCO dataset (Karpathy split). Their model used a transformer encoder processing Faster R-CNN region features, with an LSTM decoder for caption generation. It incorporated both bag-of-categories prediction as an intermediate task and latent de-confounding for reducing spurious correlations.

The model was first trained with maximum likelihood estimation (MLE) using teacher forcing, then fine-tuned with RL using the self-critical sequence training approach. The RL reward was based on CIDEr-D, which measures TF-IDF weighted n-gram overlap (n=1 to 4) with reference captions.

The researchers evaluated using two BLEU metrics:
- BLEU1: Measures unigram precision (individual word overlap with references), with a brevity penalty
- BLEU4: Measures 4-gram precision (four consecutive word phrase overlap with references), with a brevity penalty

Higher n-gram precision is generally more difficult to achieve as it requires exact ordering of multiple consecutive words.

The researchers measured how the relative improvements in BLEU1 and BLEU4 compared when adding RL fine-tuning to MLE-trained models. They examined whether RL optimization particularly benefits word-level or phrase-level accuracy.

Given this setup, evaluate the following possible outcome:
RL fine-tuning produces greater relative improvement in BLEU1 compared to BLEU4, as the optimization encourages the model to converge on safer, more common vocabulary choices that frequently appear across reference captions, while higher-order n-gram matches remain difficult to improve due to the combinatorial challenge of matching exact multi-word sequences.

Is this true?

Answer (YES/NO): NO